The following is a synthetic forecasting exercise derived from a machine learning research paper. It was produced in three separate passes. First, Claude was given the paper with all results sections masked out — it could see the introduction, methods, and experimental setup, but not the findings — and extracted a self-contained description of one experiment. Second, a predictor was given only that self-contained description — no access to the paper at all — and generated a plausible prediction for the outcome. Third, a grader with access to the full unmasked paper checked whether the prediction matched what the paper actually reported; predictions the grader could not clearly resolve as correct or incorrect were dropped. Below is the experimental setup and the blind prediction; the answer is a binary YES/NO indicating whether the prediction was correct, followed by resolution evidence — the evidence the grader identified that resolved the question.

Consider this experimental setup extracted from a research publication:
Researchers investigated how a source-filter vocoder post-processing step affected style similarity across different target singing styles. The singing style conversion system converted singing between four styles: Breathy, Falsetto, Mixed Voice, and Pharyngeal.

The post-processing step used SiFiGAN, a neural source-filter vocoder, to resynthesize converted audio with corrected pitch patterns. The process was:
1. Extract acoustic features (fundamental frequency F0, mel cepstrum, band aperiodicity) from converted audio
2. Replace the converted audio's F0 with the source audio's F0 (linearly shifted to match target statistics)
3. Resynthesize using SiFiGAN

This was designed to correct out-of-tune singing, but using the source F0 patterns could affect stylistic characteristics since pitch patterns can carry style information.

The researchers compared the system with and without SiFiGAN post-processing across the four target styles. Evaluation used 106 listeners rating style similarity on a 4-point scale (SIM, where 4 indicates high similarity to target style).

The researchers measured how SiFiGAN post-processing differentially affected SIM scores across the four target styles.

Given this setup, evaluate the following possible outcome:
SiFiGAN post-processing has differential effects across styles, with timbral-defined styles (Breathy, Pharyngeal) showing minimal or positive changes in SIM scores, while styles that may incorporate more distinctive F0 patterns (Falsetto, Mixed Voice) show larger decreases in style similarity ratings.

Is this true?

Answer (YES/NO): NO